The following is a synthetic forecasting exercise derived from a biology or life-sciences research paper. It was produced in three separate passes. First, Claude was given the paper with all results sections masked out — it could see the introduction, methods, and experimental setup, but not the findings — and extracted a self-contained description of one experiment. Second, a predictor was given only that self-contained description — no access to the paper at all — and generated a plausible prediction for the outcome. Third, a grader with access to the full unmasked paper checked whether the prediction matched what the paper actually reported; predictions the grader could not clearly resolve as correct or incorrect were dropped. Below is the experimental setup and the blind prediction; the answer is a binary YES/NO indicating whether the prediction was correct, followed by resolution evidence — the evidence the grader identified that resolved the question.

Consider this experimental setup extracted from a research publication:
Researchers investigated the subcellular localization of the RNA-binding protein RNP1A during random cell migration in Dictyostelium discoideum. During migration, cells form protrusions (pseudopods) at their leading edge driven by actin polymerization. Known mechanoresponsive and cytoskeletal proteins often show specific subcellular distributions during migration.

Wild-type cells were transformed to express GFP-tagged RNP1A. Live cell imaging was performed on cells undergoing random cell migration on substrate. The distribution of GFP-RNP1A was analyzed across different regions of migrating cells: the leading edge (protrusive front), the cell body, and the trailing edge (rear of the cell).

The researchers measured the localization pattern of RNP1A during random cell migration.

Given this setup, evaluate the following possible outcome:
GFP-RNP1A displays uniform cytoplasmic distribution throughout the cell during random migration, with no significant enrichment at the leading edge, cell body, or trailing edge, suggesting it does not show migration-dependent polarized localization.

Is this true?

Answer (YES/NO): NO